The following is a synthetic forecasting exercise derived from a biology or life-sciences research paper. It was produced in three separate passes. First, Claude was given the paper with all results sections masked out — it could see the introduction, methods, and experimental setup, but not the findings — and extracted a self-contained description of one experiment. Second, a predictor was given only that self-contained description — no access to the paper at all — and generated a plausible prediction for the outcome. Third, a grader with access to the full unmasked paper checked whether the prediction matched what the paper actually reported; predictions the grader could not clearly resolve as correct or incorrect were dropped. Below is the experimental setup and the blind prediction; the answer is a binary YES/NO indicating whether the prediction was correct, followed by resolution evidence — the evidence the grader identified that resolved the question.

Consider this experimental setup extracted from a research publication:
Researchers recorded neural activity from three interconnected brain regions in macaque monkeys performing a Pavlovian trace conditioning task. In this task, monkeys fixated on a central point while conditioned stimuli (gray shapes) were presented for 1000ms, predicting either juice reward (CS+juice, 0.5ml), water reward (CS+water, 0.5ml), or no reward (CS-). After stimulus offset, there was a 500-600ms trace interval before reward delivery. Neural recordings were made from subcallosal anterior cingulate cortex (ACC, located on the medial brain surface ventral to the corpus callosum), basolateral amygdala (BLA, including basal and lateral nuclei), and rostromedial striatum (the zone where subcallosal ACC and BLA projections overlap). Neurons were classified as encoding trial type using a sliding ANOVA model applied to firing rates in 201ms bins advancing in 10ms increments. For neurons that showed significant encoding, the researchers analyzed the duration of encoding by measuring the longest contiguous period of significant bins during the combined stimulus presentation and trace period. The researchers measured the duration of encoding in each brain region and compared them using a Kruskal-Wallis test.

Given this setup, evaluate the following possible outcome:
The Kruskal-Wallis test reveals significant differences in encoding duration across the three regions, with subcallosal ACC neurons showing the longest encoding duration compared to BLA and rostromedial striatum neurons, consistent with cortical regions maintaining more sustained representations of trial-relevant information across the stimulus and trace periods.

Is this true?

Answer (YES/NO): NO